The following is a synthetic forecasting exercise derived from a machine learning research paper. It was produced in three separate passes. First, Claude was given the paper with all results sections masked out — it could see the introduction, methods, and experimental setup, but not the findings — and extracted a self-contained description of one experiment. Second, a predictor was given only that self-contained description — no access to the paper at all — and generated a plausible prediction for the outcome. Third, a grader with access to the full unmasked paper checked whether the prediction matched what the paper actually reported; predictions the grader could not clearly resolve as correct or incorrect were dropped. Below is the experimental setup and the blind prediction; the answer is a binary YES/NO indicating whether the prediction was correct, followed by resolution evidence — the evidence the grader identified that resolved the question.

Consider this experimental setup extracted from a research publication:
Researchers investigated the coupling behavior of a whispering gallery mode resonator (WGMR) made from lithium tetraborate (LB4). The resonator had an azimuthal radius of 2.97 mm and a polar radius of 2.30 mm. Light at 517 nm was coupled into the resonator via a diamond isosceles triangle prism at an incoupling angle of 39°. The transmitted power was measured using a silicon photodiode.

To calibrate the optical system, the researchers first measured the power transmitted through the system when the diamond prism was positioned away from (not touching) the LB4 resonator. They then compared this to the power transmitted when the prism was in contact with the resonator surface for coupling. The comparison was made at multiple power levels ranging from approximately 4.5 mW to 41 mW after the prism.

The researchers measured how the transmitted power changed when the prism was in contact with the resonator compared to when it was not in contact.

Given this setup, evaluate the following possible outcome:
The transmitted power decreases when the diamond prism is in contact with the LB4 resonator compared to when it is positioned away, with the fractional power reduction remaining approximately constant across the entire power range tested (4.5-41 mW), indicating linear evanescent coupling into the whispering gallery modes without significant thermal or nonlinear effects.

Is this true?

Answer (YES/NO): YES